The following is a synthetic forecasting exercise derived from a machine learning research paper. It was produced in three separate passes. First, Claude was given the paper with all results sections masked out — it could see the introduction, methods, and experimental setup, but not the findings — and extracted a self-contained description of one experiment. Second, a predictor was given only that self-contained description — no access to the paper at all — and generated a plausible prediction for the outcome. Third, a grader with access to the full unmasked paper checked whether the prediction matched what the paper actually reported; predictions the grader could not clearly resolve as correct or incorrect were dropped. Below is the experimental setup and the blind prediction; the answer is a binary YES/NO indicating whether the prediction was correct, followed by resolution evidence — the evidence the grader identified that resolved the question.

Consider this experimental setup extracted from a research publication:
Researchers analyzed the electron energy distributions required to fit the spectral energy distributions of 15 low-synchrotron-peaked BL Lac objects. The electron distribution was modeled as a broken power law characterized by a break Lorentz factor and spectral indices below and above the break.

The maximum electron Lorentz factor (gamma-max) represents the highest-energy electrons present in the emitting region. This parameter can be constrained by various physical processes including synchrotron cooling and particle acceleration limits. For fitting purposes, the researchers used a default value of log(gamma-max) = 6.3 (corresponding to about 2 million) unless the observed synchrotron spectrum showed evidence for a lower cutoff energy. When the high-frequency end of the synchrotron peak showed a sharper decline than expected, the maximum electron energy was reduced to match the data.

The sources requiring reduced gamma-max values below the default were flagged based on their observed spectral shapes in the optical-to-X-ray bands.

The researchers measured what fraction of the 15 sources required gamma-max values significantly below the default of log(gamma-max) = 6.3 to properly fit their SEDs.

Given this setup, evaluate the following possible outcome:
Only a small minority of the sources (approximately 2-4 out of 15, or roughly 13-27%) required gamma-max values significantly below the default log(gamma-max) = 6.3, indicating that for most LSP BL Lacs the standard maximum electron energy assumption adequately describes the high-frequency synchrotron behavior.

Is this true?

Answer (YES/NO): NO